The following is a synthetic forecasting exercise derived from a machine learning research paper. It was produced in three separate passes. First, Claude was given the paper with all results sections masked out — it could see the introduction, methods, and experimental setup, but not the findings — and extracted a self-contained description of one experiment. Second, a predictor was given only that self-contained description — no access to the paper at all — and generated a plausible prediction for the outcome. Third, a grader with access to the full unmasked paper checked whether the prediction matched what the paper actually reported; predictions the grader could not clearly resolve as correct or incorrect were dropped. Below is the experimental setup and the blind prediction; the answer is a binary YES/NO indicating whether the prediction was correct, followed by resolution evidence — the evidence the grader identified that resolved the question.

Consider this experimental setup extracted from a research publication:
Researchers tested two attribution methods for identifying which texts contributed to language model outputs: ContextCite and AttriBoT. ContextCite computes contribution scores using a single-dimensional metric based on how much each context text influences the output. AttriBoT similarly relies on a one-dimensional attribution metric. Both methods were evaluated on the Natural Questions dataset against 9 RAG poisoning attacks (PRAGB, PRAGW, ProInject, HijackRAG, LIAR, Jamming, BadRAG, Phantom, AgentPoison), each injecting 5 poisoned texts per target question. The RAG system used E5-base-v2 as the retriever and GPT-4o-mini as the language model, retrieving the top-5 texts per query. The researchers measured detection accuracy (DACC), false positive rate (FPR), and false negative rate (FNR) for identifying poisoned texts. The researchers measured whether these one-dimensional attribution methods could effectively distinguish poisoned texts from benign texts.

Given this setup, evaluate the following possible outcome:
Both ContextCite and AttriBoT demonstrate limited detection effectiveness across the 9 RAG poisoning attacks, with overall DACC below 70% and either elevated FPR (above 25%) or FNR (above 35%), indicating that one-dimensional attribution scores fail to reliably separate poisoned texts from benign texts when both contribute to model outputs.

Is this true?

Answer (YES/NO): NO